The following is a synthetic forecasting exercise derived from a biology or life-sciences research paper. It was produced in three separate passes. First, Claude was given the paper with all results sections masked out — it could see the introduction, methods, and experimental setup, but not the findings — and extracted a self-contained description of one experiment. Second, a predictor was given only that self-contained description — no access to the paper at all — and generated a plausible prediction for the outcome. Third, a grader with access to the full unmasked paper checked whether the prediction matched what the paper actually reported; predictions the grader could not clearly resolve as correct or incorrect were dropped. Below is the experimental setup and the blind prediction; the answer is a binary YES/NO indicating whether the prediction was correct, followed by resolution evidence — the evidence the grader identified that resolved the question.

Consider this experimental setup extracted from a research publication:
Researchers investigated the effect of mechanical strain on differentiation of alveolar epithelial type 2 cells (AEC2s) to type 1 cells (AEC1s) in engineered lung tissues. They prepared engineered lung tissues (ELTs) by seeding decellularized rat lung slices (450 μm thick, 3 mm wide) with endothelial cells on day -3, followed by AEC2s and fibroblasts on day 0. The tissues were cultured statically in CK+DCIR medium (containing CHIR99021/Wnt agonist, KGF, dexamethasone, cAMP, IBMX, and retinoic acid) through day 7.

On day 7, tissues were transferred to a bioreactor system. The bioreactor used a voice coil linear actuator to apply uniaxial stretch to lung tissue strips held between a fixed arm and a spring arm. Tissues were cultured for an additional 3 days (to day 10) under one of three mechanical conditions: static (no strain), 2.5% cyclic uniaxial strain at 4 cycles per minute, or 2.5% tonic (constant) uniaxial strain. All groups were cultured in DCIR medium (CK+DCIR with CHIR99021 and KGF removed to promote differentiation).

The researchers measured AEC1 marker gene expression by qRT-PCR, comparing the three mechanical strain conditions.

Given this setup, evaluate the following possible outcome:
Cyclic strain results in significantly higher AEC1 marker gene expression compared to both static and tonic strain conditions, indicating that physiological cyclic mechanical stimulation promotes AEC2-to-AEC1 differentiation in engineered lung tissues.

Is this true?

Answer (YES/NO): NO